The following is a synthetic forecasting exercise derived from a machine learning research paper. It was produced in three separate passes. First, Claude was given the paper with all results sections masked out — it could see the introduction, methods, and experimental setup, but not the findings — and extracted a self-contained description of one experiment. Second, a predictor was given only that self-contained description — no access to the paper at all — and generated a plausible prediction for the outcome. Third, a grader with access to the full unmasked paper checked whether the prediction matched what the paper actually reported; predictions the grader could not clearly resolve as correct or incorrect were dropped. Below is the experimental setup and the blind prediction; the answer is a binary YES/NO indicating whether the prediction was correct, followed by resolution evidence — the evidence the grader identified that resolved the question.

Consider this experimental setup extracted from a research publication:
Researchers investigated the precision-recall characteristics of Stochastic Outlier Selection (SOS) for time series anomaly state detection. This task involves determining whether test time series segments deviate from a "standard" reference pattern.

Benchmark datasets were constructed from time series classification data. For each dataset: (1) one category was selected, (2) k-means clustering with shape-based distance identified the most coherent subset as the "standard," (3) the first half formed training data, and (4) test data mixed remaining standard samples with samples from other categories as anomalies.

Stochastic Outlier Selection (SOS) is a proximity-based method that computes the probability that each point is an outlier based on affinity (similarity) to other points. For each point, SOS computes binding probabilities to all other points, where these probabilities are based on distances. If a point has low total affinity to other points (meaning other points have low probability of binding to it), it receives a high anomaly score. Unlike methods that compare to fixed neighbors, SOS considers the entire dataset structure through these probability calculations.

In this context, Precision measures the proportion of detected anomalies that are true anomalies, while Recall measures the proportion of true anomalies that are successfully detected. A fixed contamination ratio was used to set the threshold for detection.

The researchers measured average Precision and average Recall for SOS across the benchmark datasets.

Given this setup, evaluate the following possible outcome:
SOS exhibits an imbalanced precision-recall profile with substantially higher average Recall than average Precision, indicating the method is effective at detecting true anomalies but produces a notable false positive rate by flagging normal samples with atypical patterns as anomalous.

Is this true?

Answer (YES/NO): YES